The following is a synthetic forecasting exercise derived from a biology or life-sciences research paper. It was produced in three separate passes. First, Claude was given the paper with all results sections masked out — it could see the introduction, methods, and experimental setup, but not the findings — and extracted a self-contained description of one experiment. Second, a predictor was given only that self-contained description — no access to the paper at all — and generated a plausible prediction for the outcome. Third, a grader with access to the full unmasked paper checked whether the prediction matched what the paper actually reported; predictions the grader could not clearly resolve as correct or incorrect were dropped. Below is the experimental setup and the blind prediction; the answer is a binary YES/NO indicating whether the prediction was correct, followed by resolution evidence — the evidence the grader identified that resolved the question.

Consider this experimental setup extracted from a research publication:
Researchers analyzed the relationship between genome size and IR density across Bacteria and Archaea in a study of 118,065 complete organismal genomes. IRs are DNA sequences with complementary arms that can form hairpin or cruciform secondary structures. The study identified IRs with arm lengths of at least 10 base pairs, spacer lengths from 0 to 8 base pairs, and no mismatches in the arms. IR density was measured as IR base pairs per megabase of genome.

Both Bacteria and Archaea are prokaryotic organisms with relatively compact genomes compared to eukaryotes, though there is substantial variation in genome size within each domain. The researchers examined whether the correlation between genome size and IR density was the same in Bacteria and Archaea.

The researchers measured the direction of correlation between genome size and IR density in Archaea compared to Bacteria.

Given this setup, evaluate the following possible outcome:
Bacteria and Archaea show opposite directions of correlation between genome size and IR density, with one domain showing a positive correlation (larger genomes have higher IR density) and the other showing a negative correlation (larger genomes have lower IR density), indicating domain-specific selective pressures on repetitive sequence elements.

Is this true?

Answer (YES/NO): YES